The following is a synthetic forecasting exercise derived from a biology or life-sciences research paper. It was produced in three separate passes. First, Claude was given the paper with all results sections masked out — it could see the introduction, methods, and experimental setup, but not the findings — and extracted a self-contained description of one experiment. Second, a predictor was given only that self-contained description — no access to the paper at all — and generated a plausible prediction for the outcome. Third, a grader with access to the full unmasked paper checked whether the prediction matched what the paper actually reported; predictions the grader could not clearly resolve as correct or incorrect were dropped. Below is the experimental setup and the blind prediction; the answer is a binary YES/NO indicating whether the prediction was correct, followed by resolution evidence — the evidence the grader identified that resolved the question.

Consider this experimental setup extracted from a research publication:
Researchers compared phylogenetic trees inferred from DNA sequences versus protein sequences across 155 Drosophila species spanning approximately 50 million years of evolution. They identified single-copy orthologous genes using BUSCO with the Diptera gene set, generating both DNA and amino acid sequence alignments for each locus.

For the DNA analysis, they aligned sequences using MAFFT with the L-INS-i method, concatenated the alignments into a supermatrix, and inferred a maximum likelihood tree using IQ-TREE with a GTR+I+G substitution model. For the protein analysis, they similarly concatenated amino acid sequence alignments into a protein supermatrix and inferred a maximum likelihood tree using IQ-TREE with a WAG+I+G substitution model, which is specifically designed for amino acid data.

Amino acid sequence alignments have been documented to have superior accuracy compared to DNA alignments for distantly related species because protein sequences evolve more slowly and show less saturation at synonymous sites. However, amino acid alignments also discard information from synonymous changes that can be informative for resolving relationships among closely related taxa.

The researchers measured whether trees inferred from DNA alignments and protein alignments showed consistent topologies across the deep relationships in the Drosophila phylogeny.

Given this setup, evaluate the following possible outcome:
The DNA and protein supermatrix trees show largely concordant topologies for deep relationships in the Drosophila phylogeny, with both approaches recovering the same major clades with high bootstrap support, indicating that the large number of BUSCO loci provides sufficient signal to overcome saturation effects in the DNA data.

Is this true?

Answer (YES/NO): YES